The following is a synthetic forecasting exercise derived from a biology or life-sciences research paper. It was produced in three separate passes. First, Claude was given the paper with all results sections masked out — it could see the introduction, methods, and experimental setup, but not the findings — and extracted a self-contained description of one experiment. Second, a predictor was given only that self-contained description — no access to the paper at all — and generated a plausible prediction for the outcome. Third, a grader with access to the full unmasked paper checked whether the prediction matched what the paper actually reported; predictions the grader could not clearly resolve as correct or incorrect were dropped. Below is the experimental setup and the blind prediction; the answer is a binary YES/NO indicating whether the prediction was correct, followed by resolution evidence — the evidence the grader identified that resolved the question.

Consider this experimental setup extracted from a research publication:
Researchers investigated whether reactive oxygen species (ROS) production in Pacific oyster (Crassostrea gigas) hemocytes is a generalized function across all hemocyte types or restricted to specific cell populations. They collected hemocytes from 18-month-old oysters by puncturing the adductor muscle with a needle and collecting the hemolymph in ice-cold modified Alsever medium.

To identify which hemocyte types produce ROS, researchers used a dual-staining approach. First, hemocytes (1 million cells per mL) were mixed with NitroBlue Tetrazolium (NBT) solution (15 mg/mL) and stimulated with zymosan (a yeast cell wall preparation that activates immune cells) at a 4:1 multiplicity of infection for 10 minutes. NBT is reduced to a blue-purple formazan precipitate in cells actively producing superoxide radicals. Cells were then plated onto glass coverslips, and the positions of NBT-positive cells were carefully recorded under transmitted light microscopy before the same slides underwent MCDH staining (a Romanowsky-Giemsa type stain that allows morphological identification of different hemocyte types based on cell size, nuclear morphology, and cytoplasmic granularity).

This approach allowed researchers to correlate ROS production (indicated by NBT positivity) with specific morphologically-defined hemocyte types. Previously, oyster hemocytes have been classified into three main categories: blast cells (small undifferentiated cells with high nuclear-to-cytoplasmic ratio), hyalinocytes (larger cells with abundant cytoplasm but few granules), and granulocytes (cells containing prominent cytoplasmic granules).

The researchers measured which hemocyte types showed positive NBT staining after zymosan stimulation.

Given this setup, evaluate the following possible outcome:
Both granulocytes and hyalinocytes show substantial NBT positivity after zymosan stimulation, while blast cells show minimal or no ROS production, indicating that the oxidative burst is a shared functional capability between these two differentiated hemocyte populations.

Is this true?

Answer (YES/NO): NO